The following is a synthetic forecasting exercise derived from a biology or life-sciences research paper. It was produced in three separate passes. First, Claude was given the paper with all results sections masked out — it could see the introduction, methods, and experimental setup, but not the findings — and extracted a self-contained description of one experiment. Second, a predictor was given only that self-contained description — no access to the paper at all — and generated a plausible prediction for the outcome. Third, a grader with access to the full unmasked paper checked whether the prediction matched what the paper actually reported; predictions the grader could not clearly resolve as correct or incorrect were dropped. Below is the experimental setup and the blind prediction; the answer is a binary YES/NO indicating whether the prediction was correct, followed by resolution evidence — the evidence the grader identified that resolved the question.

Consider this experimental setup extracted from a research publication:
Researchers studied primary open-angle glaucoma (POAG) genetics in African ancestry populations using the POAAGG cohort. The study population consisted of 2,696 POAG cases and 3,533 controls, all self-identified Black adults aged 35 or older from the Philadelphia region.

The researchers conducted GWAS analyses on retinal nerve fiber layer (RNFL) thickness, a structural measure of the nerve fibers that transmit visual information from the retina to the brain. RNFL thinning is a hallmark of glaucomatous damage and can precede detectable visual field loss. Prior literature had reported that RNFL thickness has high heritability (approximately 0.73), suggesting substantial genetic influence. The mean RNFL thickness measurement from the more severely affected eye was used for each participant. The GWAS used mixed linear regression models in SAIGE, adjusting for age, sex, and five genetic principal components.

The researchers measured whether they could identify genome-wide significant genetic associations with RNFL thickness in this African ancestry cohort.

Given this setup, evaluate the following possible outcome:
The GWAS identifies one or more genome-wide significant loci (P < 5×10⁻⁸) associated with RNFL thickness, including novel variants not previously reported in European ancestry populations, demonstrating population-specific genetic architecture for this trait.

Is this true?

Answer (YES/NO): NO